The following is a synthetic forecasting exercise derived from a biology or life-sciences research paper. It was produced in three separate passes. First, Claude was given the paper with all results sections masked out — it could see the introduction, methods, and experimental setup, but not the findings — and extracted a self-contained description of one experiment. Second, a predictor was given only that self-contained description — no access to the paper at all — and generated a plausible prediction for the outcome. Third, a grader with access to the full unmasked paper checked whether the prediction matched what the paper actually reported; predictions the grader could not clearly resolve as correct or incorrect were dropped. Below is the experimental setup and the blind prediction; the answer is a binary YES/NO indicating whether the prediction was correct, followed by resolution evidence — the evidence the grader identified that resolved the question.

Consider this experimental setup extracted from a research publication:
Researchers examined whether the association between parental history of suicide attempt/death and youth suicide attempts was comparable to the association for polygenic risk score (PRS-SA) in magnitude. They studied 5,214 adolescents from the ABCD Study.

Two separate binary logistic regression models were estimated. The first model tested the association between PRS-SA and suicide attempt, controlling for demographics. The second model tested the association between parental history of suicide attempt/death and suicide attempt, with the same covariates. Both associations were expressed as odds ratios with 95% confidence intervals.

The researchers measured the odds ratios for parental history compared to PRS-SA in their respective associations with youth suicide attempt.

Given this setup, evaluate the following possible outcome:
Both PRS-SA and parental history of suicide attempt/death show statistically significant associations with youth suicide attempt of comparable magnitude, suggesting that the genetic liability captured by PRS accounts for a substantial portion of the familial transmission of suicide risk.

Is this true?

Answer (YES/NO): NO